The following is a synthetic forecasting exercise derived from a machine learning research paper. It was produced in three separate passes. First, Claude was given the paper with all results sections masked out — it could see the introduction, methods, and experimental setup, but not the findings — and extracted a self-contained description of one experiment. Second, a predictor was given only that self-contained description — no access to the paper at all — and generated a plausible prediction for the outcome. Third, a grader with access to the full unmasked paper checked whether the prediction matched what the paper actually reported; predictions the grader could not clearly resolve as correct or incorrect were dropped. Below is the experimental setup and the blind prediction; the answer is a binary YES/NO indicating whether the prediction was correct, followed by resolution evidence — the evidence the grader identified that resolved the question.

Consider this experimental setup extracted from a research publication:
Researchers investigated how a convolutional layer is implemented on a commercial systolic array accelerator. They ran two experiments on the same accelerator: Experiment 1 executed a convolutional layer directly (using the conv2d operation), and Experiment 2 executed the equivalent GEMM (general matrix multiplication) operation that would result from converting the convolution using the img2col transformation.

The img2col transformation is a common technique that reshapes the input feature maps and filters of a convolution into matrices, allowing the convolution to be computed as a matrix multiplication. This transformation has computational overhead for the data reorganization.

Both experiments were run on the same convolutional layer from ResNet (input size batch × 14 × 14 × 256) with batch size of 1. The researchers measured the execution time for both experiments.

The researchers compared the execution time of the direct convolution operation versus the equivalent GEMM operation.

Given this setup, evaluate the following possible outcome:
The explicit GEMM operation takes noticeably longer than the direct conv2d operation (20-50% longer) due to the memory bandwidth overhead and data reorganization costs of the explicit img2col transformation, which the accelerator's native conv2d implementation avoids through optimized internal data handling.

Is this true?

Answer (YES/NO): NO